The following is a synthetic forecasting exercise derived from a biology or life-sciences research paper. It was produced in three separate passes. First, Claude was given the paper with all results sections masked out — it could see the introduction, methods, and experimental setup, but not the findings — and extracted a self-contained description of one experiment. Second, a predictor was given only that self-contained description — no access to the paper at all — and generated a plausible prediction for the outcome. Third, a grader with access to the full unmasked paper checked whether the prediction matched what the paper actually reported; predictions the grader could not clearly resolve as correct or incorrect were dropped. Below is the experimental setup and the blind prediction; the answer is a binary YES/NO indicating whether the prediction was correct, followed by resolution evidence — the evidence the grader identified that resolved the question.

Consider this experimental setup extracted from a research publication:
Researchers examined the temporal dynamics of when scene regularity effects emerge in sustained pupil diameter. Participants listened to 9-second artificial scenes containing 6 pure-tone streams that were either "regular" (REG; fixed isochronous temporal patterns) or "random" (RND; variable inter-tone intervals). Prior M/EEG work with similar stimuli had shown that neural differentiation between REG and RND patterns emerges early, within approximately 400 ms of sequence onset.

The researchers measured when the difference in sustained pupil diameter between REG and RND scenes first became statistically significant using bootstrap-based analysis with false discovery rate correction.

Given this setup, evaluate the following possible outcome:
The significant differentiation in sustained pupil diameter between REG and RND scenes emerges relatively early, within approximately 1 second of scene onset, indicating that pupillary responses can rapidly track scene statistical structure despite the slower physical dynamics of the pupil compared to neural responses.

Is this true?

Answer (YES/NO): NO